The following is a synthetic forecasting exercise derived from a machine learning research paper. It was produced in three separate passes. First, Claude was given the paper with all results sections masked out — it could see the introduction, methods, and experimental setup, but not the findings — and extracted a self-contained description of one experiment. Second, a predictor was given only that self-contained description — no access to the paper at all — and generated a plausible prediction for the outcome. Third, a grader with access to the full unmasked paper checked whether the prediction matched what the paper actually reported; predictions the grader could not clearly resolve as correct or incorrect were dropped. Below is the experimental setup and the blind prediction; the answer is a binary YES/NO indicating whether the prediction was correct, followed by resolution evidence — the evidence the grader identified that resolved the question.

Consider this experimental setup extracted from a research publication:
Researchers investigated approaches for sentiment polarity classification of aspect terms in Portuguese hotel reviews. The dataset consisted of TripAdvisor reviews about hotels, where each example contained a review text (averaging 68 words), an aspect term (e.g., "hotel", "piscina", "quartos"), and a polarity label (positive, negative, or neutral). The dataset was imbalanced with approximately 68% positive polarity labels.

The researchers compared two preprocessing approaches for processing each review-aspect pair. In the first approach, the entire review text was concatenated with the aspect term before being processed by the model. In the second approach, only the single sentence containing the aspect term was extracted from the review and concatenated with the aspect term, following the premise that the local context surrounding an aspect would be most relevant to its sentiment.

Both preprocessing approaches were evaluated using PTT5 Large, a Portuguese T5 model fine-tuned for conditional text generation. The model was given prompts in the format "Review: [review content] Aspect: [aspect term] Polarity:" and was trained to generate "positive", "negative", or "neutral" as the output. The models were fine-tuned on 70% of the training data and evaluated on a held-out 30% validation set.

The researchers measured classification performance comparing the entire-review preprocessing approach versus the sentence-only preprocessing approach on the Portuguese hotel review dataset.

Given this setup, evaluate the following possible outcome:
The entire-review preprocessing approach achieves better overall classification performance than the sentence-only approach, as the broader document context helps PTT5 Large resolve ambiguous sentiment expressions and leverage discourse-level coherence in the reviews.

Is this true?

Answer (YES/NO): YES